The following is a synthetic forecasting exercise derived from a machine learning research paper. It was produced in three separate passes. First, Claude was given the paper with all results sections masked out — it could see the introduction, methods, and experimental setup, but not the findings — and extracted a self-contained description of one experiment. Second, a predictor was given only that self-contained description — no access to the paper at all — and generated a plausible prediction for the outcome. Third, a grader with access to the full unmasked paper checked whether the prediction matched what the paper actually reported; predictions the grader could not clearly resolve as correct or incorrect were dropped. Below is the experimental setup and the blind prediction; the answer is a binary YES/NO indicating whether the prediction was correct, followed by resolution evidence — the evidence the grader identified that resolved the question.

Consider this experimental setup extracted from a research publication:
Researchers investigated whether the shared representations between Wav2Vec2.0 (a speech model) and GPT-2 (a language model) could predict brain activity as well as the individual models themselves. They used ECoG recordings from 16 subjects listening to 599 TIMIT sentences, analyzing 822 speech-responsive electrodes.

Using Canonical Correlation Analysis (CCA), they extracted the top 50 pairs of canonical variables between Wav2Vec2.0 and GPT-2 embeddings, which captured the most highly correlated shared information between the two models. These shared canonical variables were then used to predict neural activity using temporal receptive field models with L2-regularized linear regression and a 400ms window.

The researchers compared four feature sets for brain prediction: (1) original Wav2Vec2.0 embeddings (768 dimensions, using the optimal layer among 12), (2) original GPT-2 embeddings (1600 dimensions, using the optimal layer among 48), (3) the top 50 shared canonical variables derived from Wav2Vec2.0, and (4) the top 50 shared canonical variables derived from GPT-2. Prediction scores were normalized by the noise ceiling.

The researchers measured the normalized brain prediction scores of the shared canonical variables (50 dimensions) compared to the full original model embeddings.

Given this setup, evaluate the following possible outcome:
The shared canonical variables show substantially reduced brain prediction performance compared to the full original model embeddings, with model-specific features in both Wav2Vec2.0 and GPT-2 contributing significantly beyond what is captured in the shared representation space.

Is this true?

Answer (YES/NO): NO